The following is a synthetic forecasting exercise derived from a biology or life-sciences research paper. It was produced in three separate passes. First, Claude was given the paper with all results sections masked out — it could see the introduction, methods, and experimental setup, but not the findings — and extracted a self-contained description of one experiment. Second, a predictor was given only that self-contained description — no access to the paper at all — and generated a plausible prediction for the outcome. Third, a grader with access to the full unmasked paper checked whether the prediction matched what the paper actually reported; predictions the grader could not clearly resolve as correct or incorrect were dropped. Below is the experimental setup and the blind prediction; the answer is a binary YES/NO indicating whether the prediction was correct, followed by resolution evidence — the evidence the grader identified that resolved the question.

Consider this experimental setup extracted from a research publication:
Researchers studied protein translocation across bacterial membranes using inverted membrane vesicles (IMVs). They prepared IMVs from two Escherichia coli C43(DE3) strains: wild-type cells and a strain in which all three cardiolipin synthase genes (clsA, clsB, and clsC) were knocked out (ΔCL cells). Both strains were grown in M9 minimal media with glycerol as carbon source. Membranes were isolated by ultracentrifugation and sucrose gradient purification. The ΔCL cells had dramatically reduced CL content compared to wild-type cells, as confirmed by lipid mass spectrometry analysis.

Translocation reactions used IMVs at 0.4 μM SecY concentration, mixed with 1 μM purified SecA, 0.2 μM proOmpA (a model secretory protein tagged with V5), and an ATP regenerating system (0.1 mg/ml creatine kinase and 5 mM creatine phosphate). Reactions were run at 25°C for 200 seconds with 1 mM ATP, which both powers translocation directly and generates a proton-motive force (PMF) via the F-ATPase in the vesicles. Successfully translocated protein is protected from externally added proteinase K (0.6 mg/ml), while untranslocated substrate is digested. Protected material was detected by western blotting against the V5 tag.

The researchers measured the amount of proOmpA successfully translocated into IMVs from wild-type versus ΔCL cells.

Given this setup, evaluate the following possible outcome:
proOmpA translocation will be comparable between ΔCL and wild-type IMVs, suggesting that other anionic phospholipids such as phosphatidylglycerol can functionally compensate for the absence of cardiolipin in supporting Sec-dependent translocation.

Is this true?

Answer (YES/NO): NO